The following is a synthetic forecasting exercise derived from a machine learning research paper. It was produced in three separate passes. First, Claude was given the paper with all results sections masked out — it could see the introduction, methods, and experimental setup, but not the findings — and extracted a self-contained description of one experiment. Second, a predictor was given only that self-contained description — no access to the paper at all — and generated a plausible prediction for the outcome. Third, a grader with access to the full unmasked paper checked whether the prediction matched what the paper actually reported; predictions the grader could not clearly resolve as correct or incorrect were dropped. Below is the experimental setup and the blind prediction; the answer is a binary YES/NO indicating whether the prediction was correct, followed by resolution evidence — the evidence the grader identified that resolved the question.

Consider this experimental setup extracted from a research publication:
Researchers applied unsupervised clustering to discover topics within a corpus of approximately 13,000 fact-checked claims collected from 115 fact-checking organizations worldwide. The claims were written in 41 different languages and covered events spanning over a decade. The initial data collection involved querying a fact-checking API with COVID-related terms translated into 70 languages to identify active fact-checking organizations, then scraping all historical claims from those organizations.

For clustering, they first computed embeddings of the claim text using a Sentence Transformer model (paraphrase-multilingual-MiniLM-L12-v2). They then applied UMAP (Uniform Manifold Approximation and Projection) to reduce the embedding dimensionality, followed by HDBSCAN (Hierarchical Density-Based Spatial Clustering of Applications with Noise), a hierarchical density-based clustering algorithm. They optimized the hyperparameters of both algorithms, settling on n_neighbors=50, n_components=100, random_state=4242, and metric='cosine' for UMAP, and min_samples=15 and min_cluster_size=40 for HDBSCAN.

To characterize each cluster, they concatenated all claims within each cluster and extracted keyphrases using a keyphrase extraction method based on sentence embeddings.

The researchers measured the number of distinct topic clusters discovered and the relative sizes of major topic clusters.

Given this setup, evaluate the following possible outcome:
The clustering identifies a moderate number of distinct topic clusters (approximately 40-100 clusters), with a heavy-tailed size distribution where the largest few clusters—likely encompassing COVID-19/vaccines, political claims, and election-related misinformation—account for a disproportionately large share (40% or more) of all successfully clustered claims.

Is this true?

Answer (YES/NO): NO